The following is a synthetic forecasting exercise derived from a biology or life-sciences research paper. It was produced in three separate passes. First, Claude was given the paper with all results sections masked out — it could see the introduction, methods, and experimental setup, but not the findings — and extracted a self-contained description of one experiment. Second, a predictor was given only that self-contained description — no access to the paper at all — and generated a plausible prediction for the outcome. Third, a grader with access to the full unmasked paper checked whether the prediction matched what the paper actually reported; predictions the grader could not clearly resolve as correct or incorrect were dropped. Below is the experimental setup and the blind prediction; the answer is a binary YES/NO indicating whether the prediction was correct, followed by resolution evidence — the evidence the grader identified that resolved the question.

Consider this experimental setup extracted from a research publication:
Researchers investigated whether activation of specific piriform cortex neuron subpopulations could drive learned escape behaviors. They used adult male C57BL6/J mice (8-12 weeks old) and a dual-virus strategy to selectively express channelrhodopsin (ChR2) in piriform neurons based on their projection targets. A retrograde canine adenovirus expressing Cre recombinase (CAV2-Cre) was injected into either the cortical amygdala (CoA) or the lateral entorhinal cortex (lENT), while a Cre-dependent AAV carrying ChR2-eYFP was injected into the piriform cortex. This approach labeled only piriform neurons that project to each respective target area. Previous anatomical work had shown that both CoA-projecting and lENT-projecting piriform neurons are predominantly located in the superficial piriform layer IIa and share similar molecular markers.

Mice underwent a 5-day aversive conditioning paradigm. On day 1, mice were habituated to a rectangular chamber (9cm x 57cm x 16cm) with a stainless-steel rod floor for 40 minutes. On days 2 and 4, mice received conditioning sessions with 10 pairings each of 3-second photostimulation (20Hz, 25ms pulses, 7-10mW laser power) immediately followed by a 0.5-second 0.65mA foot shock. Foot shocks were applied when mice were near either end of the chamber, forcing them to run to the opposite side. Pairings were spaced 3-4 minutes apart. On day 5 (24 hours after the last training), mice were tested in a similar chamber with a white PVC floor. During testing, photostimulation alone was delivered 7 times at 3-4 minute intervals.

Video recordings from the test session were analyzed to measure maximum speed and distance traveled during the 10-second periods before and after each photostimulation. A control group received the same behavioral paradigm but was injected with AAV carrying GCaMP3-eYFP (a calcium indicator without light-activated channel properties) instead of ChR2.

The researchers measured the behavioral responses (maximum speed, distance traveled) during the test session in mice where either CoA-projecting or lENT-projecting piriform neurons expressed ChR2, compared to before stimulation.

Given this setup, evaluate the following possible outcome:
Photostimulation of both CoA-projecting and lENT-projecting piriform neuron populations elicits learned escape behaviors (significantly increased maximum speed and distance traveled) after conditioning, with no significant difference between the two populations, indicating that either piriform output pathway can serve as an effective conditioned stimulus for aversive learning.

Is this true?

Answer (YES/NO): NO